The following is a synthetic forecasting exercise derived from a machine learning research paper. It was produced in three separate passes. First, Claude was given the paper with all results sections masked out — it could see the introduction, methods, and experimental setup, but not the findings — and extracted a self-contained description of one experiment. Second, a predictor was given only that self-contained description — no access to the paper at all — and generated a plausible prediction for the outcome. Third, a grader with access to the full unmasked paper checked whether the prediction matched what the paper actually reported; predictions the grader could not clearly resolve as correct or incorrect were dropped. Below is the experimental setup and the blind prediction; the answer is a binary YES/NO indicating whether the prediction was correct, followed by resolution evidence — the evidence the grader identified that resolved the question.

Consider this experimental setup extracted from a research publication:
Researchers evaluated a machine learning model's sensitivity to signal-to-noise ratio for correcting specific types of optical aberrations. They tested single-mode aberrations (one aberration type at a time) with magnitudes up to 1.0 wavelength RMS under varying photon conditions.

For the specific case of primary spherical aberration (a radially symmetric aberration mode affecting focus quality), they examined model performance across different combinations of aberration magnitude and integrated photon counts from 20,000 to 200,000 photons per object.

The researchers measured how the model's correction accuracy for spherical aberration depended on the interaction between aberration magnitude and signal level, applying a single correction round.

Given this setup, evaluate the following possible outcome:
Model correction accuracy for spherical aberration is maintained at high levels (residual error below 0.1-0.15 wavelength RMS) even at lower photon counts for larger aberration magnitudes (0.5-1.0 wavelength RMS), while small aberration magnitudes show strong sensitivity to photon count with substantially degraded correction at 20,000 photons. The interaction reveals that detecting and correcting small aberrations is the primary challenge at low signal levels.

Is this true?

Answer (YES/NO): NO